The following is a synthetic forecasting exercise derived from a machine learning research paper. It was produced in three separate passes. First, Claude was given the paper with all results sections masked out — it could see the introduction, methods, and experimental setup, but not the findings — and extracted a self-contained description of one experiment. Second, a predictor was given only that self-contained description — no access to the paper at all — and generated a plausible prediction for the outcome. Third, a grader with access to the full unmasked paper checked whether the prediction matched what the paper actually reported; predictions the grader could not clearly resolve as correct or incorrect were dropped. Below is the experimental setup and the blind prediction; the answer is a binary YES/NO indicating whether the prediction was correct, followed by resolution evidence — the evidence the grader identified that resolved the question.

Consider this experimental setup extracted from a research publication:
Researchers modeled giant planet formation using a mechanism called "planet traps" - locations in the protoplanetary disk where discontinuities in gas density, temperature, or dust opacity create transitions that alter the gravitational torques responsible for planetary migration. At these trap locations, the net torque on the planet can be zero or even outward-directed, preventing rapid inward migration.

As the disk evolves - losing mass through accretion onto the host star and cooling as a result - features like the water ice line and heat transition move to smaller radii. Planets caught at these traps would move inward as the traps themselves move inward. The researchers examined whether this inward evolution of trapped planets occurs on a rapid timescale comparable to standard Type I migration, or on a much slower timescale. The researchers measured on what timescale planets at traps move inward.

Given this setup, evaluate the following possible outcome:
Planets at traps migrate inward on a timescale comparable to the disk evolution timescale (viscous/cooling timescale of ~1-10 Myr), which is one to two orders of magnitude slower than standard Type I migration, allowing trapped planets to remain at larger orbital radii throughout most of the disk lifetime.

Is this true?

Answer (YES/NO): YES